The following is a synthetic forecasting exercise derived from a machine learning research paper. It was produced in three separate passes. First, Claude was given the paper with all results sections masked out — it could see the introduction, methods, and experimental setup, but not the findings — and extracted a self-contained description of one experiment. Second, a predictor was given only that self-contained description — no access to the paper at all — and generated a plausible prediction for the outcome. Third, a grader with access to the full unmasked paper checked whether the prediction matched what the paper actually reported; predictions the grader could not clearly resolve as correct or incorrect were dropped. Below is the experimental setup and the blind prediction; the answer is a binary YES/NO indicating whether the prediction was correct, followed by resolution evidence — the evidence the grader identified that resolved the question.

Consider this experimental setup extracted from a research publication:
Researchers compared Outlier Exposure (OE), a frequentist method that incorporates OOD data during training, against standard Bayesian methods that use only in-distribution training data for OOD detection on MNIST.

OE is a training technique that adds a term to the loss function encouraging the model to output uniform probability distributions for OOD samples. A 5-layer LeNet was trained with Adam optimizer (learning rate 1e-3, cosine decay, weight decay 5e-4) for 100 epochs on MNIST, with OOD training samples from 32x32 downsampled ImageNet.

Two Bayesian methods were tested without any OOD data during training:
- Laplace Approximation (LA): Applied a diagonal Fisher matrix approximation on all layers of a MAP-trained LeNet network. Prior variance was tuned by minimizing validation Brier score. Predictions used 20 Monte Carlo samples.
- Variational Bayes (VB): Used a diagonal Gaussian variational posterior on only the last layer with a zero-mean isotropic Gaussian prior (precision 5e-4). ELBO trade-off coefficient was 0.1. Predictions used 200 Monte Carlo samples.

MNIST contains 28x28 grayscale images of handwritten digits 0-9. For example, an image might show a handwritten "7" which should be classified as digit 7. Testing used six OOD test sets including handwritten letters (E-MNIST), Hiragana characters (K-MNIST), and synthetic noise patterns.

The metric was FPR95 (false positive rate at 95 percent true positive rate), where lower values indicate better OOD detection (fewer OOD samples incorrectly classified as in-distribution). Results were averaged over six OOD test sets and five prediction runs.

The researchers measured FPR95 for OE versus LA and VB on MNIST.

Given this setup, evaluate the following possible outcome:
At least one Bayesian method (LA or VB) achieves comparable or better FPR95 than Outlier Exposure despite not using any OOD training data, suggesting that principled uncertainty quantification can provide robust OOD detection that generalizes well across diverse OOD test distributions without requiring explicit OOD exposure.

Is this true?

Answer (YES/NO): NO